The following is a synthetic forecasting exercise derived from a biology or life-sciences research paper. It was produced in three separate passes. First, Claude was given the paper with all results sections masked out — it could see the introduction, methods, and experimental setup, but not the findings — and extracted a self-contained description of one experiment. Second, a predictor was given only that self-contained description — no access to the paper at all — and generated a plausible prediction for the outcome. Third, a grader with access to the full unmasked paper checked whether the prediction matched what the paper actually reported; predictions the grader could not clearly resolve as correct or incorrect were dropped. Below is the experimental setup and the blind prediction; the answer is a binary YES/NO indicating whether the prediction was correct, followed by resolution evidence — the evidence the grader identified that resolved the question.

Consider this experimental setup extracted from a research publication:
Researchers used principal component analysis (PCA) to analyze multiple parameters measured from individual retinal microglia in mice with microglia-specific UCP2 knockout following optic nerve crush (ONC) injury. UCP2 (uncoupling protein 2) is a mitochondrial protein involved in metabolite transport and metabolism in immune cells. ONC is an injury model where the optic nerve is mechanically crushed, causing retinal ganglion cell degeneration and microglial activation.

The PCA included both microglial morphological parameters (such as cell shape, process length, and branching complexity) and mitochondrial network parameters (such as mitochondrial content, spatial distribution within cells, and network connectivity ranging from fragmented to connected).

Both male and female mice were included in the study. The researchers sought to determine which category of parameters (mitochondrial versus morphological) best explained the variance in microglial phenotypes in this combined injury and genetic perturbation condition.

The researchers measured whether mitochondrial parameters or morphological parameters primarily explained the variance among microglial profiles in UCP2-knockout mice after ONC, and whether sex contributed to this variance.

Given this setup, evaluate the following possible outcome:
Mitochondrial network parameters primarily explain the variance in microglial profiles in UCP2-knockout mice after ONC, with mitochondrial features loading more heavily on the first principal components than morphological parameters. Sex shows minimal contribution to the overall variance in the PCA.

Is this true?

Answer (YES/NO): NO